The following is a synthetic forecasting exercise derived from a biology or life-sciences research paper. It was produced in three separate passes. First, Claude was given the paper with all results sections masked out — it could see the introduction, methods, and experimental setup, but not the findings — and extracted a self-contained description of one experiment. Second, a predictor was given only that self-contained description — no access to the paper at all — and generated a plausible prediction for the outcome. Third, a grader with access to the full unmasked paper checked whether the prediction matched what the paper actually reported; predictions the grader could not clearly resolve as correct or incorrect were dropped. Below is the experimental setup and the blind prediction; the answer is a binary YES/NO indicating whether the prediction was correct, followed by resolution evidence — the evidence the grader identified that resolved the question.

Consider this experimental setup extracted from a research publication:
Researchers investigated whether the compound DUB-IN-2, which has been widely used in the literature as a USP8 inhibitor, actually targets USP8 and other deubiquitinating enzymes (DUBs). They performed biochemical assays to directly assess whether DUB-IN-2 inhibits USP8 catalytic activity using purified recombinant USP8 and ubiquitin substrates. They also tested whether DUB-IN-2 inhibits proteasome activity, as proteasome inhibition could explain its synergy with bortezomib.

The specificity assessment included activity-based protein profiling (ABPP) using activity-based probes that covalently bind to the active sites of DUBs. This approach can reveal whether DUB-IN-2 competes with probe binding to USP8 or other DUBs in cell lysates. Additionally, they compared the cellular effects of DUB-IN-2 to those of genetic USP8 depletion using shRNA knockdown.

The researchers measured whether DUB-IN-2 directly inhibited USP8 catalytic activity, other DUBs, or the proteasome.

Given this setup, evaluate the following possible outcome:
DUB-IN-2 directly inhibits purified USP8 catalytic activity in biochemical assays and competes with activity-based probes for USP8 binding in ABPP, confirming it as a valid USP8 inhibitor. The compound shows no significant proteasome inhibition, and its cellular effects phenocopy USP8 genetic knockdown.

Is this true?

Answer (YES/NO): NO